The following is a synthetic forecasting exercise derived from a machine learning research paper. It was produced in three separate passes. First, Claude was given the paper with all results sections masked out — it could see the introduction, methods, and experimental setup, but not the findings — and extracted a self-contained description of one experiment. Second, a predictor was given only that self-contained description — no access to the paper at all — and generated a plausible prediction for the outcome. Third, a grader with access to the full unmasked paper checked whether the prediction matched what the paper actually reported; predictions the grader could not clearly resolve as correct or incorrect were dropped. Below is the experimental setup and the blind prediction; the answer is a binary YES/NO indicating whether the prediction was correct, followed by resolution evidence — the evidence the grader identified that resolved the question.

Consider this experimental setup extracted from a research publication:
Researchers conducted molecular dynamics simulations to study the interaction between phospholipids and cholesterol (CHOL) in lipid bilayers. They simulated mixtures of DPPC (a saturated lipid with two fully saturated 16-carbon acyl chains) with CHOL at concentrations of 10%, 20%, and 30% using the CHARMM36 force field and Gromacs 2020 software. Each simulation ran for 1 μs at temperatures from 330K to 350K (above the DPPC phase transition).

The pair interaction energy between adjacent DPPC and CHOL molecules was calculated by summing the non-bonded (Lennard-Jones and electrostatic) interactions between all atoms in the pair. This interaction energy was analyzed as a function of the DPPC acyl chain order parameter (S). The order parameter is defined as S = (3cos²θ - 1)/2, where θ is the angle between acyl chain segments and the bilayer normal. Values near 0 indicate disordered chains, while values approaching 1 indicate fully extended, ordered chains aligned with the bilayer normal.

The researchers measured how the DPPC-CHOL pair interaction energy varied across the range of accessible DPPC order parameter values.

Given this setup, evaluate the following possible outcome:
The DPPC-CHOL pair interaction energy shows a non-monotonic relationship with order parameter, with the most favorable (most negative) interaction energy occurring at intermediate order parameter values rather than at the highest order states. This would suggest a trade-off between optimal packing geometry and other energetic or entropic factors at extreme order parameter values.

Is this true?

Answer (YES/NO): YES